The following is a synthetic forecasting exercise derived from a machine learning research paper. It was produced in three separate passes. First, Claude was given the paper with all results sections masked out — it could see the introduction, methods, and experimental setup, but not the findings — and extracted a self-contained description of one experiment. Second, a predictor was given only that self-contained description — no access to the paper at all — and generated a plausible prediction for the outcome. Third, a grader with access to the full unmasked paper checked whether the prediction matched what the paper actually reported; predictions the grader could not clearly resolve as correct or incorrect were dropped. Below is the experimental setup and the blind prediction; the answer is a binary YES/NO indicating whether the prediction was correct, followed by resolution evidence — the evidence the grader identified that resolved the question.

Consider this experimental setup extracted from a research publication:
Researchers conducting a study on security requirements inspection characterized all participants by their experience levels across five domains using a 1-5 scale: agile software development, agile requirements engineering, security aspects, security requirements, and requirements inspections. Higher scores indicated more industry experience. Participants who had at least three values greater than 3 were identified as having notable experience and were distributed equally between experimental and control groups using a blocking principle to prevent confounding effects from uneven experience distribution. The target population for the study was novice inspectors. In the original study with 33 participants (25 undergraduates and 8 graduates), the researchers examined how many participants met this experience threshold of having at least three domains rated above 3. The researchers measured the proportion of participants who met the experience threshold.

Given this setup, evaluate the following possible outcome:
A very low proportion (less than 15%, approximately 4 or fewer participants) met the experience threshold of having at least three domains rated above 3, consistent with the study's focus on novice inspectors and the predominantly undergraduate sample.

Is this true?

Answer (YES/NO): NO